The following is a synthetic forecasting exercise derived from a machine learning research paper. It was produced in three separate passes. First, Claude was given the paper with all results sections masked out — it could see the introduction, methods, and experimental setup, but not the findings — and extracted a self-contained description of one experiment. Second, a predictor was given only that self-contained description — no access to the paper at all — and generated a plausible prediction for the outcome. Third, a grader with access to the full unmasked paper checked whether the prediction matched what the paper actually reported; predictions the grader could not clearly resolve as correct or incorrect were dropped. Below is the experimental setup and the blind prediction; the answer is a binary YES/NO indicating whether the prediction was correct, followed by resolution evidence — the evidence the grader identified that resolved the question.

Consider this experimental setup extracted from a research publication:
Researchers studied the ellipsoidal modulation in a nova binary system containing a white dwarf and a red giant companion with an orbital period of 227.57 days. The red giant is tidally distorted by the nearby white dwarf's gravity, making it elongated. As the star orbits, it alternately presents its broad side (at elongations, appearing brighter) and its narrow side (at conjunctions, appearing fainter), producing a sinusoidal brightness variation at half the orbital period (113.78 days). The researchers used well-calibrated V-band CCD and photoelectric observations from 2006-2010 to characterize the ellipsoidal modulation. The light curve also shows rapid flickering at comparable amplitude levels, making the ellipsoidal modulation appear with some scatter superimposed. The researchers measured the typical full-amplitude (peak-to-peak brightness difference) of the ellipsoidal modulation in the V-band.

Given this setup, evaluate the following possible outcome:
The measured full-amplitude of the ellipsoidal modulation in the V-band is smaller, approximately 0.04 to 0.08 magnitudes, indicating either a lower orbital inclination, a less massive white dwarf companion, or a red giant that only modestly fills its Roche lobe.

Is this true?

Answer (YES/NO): NO